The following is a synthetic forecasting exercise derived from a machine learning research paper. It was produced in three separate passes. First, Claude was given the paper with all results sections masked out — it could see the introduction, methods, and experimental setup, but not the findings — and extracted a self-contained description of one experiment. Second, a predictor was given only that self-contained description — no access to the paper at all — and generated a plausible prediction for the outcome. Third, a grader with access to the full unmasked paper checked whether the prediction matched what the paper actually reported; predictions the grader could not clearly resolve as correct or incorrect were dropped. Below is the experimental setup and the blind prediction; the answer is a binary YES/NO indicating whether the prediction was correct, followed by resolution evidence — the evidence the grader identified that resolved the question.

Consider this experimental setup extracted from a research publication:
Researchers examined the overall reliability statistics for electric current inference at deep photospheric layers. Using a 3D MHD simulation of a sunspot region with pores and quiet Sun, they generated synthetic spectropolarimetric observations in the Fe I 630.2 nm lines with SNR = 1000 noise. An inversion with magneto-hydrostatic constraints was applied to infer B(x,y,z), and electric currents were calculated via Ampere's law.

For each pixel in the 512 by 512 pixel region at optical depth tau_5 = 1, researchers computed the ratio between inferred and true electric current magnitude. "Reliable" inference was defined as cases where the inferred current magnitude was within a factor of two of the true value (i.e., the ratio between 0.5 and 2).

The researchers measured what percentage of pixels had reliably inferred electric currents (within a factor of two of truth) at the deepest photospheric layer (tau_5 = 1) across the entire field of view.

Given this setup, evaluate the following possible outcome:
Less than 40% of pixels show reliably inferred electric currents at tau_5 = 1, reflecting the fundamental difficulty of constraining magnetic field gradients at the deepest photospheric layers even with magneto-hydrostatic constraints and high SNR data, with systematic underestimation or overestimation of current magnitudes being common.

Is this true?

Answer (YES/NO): NO